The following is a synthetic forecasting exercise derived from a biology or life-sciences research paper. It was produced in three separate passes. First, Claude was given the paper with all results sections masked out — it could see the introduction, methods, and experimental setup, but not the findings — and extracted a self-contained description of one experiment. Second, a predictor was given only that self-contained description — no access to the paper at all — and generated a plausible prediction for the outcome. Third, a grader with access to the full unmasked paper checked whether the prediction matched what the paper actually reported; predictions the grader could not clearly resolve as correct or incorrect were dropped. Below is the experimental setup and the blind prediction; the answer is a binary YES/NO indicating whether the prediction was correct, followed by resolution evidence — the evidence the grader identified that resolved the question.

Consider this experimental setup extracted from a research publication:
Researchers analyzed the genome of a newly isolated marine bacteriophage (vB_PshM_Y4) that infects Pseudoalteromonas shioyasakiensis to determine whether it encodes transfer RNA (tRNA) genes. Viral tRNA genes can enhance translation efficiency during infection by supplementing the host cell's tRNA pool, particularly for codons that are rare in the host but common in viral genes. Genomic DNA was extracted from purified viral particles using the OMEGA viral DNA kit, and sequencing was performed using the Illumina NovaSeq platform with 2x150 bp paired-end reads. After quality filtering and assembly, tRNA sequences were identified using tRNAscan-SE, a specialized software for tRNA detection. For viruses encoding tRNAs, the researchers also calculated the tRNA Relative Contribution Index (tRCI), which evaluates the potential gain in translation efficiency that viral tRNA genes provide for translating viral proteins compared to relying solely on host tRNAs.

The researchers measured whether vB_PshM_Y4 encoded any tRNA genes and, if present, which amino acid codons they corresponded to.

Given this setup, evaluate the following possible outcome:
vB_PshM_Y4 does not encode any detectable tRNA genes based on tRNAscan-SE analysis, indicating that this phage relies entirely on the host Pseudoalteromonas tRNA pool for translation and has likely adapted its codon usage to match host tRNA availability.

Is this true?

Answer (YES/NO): NO